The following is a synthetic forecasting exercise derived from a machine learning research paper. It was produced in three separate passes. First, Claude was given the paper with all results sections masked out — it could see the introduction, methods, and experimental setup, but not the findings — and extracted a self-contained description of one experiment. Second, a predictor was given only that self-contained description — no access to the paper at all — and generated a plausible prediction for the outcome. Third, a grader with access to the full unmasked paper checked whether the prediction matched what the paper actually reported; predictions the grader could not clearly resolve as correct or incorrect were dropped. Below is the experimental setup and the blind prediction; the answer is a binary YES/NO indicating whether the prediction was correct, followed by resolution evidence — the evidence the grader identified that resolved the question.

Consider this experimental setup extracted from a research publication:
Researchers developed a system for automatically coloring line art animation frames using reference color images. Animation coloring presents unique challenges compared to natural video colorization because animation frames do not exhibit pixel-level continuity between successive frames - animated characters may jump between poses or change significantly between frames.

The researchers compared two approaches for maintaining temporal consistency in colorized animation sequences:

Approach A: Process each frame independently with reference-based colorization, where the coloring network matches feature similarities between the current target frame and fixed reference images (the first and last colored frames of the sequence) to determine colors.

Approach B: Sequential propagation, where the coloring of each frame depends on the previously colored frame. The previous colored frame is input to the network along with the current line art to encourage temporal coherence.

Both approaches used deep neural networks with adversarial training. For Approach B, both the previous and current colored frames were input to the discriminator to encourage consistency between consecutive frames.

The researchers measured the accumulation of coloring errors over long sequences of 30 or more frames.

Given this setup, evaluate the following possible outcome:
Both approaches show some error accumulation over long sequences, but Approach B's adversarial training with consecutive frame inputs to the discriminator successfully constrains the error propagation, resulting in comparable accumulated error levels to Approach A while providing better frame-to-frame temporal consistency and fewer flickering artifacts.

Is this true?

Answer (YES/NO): NO